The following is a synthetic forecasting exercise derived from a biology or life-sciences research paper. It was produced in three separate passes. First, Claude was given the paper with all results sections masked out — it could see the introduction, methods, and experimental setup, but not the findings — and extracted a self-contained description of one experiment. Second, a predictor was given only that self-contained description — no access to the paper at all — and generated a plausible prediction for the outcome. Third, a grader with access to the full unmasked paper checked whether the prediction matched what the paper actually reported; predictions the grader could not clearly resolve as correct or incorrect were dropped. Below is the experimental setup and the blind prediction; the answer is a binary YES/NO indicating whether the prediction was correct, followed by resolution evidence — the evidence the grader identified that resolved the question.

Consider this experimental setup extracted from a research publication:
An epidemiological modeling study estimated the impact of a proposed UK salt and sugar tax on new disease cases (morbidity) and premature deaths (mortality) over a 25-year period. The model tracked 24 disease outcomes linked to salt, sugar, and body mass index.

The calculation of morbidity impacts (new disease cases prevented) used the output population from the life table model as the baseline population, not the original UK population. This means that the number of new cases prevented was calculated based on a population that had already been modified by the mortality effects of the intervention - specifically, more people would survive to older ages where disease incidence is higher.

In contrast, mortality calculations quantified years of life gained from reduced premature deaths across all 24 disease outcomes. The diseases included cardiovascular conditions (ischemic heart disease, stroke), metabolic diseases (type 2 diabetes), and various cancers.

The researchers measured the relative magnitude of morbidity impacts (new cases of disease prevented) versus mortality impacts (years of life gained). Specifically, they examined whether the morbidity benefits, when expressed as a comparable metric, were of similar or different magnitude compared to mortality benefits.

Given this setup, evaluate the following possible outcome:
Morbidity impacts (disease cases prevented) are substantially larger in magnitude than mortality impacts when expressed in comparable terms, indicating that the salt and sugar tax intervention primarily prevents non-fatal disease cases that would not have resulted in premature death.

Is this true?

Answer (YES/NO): NO